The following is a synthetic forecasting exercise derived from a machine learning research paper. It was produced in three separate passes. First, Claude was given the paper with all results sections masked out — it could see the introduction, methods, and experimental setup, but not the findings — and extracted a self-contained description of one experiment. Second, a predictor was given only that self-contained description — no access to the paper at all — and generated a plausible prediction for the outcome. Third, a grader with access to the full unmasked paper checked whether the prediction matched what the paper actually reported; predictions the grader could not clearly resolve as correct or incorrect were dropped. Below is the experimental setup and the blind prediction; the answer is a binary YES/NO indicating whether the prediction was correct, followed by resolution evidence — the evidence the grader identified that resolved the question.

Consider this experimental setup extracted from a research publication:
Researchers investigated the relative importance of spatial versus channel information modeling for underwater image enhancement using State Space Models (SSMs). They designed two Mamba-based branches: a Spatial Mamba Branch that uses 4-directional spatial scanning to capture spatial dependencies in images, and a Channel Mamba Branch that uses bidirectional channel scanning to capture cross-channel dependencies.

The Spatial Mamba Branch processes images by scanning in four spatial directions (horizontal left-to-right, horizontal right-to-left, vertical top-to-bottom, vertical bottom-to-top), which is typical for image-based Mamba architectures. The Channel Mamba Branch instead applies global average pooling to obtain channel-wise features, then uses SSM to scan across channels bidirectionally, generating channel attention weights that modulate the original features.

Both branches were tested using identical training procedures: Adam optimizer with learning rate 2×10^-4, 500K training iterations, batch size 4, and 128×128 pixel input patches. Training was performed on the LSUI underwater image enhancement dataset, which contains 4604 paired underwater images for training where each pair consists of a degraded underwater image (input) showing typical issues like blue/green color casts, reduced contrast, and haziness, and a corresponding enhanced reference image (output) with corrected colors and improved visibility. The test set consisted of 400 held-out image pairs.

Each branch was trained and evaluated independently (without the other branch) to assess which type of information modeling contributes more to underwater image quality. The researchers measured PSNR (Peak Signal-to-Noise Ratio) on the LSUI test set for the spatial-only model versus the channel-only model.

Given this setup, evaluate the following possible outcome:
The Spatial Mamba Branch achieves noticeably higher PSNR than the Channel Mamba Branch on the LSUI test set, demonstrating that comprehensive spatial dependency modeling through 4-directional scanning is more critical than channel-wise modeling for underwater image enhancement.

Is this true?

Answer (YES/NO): YES